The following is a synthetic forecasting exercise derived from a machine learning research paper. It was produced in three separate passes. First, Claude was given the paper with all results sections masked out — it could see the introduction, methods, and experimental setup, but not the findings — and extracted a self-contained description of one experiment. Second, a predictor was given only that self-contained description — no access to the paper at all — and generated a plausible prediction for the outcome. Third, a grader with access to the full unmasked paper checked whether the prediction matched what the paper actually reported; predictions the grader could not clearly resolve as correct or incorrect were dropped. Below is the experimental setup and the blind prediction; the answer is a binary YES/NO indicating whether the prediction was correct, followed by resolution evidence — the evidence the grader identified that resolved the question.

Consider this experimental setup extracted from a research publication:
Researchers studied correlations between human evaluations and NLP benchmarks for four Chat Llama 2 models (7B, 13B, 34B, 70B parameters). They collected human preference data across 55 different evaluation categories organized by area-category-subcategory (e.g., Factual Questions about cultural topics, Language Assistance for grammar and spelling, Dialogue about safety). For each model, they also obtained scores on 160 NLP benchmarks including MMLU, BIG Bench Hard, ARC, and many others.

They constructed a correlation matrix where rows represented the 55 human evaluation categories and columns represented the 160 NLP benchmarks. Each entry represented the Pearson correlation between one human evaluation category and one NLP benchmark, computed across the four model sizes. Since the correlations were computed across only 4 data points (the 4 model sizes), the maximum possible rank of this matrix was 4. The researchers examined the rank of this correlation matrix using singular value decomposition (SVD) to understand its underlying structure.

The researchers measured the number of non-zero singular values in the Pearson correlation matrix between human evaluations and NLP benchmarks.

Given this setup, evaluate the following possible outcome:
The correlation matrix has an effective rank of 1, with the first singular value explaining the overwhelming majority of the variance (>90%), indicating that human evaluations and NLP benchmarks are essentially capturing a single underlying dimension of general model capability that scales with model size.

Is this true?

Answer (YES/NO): NO